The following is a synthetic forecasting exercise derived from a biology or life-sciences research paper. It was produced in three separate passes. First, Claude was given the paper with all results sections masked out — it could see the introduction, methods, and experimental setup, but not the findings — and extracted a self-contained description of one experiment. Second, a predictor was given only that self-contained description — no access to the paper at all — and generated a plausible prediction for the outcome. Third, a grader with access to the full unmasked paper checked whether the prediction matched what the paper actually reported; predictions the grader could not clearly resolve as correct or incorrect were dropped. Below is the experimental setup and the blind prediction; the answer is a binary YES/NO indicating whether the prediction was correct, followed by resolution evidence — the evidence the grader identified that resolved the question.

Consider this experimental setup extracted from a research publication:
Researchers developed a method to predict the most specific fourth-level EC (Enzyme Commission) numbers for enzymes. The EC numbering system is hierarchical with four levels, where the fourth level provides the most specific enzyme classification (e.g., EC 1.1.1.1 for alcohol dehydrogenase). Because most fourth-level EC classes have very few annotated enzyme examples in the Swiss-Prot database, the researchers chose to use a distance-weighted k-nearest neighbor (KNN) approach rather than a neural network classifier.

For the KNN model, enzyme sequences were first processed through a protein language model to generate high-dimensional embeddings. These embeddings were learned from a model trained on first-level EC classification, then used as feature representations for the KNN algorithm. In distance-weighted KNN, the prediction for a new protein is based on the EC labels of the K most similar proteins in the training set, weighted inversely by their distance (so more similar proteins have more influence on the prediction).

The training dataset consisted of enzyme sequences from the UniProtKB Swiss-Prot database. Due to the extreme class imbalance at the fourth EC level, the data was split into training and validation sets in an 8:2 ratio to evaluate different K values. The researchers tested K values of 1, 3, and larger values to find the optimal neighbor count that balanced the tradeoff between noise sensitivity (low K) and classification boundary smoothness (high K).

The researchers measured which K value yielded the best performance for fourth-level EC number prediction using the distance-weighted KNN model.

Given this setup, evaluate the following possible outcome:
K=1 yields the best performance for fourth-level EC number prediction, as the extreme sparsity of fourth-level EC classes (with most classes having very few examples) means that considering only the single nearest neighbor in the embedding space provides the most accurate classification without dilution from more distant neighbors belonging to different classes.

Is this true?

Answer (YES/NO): NO